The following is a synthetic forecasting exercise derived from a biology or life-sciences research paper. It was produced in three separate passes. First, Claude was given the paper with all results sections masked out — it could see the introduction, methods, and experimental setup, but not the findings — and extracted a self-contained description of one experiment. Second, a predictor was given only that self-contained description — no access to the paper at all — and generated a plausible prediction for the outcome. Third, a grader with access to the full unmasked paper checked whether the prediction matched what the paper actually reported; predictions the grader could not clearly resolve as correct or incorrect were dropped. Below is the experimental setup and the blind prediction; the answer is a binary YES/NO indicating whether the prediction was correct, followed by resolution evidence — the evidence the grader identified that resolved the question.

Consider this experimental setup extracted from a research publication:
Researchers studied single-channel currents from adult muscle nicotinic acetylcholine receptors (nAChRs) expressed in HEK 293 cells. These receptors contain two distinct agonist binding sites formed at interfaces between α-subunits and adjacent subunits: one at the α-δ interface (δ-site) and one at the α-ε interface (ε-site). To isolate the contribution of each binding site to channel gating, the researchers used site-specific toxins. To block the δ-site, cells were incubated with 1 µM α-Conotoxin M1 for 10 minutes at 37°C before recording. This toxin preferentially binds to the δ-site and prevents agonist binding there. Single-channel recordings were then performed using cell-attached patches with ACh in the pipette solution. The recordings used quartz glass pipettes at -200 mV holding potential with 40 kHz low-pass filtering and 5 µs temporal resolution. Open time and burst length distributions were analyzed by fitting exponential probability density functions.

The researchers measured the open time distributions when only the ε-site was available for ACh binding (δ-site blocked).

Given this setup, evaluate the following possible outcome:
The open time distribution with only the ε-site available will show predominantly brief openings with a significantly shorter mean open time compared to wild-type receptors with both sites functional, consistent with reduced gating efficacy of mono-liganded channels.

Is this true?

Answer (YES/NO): YES